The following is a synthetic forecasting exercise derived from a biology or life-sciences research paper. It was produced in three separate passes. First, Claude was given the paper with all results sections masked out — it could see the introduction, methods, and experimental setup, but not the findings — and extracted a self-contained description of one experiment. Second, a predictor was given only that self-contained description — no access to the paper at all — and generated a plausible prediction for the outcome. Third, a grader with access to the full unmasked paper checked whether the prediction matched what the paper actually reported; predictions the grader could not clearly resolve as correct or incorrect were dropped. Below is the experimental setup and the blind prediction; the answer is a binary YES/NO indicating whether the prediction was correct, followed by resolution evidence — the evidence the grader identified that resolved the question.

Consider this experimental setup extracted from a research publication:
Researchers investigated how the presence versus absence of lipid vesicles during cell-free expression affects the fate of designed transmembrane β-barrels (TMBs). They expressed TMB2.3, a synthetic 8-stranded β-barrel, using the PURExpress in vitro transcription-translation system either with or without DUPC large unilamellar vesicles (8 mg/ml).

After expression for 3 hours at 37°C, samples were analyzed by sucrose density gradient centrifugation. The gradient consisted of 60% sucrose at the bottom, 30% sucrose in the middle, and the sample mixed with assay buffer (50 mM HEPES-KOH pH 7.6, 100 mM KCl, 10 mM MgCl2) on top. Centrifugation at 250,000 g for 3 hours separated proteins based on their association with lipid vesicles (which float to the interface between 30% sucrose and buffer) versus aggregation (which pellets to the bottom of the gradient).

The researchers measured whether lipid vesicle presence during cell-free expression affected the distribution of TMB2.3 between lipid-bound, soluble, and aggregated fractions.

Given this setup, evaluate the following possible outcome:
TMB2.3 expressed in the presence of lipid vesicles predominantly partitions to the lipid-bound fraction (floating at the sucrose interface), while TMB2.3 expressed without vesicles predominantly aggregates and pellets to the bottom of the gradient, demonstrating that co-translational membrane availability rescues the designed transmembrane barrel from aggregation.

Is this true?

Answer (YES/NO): YES